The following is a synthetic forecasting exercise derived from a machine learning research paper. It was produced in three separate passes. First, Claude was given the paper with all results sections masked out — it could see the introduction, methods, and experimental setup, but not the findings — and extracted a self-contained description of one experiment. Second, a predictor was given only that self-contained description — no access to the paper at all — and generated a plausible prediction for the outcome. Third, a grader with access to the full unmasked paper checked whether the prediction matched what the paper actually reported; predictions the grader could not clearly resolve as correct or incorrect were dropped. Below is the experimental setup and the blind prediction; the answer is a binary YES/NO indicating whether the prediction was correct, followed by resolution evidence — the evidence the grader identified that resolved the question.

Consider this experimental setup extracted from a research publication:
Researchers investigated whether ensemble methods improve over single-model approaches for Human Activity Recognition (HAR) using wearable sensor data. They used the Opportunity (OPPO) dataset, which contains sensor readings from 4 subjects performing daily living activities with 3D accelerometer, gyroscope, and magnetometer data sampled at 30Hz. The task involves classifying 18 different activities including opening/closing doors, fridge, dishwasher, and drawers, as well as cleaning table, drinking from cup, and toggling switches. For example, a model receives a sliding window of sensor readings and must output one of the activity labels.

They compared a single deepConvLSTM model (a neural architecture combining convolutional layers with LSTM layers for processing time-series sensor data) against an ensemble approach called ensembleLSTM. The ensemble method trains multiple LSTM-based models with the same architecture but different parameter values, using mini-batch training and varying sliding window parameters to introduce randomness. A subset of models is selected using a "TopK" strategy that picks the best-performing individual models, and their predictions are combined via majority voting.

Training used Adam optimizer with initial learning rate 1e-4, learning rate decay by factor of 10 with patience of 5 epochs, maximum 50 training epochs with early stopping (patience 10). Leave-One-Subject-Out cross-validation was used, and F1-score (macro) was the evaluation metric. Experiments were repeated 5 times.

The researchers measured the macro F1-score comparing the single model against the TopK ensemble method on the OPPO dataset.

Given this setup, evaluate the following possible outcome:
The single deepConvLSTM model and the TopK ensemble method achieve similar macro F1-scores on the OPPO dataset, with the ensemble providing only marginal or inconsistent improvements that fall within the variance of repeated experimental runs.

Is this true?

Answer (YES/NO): NO